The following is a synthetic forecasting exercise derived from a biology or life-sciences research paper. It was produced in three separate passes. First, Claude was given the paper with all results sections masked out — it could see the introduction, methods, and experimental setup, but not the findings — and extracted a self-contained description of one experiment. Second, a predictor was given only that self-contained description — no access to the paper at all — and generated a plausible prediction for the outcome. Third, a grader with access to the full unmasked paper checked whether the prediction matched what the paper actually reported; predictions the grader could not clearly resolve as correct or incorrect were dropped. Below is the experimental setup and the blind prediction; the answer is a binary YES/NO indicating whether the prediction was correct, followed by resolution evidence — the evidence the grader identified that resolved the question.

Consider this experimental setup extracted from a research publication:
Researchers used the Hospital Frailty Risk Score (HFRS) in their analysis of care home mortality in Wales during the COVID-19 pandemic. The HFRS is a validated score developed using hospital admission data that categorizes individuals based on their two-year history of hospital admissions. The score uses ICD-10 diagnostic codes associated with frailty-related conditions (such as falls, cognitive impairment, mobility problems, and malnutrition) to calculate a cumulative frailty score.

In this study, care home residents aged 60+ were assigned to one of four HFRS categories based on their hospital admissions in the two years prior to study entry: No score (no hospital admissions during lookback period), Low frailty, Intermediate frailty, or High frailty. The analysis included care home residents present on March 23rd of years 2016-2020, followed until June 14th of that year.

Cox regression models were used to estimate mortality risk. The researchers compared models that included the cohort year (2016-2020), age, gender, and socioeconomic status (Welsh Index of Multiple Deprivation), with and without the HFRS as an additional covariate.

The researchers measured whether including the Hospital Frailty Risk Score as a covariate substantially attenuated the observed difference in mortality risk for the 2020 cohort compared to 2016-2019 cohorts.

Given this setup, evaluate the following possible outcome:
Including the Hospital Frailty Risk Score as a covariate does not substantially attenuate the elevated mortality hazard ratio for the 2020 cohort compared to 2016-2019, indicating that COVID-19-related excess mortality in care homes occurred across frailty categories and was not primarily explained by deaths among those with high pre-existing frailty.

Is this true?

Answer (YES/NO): YES